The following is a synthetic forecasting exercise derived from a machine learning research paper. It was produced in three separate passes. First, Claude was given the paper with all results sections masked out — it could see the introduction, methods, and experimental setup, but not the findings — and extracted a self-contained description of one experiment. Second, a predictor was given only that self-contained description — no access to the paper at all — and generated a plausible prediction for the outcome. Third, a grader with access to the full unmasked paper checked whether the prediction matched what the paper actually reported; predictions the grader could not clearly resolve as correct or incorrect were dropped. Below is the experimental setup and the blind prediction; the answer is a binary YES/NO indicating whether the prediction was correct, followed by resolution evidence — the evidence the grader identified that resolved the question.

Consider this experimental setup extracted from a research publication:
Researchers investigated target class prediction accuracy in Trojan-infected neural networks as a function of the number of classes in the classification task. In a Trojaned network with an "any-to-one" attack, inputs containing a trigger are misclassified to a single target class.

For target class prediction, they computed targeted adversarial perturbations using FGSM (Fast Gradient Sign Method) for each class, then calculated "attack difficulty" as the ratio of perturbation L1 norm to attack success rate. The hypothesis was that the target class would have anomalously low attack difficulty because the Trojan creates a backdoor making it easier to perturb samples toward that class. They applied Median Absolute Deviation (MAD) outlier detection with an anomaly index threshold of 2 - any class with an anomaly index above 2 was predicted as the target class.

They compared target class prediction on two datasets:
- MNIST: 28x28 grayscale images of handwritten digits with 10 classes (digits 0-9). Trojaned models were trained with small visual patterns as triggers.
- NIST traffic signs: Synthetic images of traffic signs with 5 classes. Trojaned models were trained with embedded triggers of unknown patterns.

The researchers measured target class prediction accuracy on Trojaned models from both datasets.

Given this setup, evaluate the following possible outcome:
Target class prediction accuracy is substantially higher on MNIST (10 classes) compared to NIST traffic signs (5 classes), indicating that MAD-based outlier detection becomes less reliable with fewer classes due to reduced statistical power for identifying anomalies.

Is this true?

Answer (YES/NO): NO